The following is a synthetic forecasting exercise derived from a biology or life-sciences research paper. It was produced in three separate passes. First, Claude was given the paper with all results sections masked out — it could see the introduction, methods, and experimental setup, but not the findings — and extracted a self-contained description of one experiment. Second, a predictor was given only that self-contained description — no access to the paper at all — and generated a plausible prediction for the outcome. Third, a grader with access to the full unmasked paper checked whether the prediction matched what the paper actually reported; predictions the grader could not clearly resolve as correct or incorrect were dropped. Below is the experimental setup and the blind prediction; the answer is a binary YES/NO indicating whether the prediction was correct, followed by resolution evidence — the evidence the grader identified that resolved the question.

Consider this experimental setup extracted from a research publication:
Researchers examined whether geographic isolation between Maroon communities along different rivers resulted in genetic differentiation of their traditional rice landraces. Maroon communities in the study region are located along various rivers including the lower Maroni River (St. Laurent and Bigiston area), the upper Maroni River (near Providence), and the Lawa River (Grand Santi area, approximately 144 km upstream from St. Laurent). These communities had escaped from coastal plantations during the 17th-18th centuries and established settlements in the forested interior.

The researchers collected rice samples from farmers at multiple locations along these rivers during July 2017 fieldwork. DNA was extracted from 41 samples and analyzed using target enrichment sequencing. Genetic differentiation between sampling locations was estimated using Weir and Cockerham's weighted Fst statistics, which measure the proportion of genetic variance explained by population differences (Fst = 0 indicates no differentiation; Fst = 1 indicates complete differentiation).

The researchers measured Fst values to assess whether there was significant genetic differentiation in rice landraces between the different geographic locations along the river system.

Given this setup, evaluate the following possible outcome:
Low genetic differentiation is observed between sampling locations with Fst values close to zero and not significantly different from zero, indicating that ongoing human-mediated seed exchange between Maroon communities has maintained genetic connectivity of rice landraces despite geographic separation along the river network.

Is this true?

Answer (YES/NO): YES